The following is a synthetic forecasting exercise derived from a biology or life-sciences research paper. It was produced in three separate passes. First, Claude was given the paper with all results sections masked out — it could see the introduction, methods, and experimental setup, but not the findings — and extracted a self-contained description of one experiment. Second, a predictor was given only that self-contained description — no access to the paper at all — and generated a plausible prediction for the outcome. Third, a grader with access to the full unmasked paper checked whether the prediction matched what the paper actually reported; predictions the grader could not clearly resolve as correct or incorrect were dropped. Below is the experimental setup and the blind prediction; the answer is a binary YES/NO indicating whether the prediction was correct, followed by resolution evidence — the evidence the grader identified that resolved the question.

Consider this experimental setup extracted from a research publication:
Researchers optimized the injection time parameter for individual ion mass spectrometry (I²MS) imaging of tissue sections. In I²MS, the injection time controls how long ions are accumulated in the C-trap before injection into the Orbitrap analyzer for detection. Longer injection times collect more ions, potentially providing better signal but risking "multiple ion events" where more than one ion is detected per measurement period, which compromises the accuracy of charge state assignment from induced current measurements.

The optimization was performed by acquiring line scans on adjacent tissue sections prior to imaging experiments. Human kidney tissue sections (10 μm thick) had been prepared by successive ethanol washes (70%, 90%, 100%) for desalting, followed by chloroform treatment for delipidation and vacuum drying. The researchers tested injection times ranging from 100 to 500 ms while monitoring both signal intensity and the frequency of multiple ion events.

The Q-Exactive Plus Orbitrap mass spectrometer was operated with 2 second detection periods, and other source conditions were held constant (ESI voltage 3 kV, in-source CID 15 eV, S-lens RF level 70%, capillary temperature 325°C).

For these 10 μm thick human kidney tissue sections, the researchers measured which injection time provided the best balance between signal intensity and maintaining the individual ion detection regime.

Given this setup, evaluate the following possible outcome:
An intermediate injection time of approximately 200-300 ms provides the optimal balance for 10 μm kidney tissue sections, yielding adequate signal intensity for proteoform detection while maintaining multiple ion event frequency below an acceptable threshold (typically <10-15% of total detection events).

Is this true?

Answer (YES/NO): YES